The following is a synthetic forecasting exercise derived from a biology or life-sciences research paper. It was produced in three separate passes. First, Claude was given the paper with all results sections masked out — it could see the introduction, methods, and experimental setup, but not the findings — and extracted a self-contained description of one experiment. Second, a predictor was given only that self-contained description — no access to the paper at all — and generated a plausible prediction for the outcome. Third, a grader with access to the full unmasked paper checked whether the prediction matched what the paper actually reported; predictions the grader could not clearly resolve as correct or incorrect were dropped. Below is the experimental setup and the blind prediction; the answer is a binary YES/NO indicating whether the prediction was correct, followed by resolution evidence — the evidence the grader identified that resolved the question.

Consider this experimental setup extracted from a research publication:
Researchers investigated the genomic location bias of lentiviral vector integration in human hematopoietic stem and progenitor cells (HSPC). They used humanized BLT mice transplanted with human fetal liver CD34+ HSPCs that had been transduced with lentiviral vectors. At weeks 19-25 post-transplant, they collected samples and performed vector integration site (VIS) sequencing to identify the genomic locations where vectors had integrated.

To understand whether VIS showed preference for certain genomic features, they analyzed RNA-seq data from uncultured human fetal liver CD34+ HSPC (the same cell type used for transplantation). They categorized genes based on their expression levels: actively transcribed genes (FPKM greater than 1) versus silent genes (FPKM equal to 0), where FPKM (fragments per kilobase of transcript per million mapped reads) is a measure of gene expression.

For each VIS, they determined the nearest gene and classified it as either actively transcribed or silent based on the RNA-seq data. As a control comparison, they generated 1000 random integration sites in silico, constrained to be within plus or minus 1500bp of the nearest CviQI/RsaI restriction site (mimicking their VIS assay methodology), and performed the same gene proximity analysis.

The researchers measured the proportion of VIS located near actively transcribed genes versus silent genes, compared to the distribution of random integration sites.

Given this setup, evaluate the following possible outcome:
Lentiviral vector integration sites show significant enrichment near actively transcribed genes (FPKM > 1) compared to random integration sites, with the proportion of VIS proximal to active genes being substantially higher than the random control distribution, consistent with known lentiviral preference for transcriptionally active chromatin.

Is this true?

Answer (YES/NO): YES